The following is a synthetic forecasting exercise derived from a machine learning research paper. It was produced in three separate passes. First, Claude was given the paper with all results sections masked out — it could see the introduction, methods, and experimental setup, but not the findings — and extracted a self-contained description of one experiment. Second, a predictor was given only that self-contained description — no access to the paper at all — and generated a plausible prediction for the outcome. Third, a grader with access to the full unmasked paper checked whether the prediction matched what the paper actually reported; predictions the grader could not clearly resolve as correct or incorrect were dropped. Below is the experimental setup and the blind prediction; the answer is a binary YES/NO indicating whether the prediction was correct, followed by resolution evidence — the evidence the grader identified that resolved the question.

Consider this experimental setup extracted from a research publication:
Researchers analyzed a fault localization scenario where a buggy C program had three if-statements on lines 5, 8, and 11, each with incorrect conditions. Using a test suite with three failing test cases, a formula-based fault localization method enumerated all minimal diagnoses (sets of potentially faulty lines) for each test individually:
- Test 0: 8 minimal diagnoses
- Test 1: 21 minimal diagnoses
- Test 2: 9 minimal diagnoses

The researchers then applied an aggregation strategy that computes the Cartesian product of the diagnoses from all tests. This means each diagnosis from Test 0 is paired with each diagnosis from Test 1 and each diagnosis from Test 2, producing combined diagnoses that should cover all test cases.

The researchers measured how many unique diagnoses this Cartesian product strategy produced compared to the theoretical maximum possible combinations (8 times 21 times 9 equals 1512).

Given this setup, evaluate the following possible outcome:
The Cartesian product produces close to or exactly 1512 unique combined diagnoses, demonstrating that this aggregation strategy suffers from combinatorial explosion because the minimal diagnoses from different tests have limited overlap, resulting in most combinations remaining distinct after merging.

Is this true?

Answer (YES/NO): YES